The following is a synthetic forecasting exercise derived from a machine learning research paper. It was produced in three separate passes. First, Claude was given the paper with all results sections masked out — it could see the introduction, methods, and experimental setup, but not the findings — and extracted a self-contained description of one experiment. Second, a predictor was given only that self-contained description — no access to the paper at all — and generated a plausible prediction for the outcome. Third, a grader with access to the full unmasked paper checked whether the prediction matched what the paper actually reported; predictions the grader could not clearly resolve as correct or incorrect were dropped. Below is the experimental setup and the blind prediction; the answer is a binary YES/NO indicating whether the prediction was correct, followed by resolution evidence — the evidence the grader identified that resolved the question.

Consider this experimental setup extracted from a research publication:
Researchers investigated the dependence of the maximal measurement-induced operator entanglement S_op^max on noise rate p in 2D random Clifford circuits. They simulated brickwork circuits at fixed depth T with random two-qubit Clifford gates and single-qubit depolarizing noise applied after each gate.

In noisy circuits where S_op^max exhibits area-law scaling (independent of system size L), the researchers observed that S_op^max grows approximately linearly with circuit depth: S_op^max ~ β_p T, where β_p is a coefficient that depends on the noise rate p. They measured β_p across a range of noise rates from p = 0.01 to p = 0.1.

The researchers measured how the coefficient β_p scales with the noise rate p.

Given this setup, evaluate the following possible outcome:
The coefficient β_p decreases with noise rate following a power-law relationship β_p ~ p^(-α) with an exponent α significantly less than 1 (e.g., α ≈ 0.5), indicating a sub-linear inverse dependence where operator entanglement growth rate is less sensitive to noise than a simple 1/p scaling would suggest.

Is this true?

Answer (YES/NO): NO